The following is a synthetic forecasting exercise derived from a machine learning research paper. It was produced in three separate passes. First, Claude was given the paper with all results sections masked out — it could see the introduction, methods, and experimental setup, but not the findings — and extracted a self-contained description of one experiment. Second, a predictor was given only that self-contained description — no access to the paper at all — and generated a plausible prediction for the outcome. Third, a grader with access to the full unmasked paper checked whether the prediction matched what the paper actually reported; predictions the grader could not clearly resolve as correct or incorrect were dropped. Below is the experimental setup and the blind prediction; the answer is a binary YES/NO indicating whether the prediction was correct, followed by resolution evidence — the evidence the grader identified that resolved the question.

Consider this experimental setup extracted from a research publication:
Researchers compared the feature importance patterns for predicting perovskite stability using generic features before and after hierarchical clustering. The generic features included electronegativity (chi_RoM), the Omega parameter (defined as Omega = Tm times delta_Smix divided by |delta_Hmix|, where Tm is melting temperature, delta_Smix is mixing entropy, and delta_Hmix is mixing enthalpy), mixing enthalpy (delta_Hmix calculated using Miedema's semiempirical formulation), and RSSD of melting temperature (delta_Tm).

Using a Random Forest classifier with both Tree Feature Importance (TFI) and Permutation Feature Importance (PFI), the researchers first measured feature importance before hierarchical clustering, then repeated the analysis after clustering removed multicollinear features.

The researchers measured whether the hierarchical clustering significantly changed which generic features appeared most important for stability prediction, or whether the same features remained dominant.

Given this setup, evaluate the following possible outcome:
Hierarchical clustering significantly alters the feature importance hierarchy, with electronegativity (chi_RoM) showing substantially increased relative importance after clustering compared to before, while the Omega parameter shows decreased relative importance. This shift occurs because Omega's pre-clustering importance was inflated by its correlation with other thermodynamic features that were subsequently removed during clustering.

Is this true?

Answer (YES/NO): NO